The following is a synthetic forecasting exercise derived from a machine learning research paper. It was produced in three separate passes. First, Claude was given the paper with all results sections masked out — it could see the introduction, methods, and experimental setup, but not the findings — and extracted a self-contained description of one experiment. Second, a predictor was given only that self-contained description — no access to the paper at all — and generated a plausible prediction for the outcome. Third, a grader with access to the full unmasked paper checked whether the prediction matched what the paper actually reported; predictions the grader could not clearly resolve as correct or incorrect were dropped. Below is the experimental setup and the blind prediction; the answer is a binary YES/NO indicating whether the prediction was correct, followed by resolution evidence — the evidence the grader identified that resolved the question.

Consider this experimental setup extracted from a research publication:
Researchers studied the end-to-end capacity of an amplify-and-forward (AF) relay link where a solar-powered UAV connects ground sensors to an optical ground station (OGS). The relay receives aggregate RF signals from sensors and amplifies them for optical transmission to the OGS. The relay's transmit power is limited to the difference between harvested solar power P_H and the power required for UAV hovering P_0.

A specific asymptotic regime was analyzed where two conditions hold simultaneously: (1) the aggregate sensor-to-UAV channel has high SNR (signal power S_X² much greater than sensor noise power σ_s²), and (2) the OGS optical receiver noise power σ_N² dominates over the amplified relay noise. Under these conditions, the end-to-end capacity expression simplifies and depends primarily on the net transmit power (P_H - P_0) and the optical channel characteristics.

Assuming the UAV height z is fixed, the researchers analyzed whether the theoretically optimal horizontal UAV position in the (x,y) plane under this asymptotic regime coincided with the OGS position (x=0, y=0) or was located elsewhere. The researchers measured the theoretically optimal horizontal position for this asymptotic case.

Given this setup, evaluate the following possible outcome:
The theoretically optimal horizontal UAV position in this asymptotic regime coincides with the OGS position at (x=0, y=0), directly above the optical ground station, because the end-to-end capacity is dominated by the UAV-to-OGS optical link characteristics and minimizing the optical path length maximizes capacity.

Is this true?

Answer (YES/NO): YES